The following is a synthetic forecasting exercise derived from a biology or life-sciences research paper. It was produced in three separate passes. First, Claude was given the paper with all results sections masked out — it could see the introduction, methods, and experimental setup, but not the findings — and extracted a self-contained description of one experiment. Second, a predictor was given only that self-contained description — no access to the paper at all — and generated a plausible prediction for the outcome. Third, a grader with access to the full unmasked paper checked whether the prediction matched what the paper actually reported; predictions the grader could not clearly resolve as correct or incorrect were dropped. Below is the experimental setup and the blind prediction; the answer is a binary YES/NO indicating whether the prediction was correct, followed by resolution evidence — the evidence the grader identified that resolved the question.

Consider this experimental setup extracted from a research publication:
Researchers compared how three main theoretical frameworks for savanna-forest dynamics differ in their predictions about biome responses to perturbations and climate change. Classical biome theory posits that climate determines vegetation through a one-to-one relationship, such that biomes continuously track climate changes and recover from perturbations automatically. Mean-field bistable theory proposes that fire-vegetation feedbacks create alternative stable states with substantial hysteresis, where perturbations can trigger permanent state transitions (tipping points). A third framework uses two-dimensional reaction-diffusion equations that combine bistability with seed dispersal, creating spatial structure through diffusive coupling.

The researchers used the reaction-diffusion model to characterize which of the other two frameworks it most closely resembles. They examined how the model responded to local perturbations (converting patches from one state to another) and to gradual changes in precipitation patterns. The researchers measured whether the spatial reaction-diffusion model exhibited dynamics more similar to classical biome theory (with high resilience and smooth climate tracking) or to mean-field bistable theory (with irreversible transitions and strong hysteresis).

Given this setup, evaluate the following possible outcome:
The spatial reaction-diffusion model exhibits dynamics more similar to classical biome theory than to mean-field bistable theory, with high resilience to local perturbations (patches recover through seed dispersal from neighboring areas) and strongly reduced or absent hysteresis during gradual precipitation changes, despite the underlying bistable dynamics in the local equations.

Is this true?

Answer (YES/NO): YES